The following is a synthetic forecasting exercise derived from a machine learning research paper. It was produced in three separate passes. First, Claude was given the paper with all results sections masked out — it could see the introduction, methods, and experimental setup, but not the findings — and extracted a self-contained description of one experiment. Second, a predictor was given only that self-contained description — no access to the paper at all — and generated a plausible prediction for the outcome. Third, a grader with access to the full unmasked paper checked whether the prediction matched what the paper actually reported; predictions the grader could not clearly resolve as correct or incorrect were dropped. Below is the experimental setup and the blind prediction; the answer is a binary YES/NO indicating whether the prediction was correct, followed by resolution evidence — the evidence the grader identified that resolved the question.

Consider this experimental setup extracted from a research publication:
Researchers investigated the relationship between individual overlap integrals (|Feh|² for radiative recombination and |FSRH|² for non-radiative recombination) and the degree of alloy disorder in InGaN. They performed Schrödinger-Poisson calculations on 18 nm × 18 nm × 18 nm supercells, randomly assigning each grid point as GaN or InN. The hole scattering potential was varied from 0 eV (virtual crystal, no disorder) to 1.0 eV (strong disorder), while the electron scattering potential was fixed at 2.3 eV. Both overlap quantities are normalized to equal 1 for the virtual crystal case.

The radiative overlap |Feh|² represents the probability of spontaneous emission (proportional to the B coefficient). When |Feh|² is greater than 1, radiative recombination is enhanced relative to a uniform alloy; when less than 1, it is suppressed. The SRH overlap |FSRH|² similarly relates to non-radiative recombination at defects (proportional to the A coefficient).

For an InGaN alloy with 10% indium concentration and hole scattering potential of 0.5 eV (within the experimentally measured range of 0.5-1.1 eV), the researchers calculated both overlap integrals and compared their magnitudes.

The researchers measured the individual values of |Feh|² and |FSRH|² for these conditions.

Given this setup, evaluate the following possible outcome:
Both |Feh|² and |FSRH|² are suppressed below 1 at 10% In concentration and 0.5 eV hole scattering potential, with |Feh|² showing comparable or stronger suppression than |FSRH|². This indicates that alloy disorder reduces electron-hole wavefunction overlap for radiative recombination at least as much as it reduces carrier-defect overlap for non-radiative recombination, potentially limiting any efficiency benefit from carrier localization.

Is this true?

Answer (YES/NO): YES